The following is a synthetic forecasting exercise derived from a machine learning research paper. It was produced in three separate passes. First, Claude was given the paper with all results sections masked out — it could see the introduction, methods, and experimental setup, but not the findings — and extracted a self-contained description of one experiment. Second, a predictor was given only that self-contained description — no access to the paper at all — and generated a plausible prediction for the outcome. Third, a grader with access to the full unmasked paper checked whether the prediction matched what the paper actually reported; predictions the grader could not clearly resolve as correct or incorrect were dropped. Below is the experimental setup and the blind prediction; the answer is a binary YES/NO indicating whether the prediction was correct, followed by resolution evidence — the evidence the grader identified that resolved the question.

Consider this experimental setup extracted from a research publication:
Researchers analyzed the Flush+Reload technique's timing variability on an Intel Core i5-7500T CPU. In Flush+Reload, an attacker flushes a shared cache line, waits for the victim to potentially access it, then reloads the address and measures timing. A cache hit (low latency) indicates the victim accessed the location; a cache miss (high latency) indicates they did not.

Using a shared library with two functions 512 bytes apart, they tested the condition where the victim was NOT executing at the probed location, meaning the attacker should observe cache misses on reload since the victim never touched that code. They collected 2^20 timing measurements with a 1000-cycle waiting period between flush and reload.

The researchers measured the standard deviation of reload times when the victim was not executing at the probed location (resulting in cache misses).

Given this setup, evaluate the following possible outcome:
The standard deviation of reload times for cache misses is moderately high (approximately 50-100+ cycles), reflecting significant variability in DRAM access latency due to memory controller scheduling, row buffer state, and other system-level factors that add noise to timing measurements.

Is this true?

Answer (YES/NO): YES